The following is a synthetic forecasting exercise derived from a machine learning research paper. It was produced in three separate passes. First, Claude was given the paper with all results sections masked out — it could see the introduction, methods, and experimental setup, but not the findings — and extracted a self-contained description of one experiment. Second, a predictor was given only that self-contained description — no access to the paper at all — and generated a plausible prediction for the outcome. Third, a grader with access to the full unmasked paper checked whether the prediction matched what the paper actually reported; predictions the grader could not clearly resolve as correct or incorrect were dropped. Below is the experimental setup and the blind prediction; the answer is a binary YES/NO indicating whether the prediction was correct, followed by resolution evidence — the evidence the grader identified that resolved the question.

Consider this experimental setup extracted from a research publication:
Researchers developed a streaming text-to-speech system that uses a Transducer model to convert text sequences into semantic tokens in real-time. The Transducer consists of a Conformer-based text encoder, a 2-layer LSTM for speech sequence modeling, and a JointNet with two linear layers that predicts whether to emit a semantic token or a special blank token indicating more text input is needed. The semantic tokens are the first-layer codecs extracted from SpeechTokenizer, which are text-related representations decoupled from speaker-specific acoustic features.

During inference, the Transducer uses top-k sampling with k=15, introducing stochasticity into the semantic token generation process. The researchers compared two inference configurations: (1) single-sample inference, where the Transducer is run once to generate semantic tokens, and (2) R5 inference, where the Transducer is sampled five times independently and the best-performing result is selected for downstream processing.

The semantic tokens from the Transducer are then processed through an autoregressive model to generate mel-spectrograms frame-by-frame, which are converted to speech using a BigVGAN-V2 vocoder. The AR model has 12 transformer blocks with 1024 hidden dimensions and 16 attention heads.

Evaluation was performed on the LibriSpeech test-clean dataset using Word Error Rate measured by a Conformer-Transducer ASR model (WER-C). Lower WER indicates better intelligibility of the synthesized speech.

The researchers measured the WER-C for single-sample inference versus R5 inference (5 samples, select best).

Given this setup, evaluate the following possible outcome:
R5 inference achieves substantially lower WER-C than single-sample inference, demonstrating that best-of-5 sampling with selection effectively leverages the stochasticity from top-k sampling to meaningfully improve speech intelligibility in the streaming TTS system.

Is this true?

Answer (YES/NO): YES